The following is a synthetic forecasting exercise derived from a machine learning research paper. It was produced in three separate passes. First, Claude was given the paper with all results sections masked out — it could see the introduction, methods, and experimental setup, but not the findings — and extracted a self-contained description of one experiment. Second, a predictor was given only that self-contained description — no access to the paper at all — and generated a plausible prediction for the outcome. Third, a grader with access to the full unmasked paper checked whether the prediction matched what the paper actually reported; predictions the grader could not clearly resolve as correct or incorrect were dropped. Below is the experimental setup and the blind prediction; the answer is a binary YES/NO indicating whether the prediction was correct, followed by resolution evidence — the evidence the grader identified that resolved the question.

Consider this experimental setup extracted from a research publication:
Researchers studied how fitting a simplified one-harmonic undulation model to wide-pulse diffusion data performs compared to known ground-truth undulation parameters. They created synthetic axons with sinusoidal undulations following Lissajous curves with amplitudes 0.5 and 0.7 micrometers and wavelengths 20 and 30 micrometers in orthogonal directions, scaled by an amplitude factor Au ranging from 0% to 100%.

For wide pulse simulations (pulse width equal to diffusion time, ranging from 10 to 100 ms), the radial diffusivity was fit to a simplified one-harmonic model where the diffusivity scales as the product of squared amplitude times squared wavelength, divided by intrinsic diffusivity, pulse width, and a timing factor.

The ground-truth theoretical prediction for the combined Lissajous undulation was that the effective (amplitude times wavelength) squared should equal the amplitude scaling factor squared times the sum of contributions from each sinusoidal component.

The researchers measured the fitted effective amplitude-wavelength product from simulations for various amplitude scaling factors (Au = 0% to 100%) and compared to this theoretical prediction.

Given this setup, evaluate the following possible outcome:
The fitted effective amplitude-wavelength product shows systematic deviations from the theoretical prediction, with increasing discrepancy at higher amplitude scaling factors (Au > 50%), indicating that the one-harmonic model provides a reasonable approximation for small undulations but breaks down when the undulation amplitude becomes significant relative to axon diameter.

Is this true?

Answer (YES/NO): NO